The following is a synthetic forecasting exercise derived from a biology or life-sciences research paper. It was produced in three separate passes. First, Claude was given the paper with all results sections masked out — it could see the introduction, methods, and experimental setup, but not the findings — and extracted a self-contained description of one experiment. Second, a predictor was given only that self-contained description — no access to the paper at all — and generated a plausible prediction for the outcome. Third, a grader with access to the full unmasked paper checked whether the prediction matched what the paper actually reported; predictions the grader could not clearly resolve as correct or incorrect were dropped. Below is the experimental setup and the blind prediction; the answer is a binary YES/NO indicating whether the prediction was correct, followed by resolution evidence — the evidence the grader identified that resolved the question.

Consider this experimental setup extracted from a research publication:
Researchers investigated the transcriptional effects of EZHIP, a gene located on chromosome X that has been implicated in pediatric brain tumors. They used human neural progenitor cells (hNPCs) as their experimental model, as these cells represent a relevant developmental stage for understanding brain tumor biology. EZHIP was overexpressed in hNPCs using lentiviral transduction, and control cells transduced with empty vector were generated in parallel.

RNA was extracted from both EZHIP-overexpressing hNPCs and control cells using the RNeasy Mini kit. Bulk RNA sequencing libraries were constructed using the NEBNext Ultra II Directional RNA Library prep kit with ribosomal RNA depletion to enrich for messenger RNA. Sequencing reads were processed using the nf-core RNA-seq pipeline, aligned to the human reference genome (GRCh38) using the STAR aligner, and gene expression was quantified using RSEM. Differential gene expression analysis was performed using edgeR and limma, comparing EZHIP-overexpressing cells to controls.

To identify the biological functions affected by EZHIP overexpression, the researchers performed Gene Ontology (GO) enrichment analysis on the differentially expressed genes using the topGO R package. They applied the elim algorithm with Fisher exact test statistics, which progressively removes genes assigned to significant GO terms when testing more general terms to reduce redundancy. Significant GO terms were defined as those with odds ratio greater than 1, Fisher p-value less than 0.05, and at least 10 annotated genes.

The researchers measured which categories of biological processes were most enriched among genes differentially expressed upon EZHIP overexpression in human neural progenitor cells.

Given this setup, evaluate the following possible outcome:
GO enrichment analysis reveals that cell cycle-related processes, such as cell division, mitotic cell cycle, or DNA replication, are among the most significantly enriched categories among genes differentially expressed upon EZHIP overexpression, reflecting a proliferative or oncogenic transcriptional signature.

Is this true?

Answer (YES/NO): NO